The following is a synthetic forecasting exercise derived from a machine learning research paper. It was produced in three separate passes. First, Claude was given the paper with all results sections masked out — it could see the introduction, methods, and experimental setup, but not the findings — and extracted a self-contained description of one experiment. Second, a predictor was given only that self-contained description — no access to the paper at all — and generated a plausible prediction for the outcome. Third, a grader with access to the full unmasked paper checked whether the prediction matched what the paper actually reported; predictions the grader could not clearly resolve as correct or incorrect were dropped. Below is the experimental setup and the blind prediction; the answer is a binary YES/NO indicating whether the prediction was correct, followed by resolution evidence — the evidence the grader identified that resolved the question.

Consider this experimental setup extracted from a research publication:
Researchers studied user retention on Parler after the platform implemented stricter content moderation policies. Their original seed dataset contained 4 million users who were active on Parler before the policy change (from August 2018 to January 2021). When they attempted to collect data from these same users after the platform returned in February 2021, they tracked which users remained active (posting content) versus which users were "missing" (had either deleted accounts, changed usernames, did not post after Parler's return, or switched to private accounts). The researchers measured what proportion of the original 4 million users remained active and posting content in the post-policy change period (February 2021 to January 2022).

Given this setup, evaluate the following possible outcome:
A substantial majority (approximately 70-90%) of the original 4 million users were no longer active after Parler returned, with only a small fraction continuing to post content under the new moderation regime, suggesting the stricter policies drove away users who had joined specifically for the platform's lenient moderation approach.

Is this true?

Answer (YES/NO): YES